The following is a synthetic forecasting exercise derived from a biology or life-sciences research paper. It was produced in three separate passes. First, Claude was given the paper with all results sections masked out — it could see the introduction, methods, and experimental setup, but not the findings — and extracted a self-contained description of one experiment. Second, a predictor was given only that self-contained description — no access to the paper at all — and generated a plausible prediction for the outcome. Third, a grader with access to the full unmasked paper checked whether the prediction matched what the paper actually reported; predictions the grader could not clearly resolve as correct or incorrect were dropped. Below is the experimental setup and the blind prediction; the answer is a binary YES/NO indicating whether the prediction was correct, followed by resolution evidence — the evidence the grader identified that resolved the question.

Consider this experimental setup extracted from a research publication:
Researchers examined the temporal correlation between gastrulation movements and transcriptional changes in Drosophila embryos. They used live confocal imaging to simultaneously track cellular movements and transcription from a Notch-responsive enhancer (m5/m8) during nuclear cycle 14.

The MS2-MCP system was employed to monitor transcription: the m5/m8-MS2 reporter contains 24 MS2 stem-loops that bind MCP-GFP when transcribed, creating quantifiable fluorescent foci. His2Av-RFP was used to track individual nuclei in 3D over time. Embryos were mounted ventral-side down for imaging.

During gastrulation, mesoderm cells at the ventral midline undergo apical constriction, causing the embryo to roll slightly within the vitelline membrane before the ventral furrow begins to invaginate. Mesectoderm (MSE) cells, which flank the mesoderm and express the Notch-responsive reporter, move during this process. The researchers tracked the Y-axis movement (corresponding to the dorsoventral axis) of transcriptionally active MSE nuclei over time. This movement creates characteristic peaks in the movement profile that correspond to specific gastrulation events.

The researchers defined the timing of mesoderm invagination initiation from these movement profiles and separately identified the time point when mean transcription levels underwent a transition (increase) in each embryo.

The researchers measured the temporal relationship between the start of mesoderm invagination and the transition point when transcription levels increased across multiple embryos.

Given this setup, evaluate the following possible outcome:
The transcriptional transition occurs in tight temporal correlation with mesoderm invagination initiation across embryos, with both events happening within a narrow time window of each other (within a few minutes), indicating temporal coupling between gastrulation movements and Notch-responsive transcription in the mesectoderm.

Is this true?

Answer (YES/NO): YES